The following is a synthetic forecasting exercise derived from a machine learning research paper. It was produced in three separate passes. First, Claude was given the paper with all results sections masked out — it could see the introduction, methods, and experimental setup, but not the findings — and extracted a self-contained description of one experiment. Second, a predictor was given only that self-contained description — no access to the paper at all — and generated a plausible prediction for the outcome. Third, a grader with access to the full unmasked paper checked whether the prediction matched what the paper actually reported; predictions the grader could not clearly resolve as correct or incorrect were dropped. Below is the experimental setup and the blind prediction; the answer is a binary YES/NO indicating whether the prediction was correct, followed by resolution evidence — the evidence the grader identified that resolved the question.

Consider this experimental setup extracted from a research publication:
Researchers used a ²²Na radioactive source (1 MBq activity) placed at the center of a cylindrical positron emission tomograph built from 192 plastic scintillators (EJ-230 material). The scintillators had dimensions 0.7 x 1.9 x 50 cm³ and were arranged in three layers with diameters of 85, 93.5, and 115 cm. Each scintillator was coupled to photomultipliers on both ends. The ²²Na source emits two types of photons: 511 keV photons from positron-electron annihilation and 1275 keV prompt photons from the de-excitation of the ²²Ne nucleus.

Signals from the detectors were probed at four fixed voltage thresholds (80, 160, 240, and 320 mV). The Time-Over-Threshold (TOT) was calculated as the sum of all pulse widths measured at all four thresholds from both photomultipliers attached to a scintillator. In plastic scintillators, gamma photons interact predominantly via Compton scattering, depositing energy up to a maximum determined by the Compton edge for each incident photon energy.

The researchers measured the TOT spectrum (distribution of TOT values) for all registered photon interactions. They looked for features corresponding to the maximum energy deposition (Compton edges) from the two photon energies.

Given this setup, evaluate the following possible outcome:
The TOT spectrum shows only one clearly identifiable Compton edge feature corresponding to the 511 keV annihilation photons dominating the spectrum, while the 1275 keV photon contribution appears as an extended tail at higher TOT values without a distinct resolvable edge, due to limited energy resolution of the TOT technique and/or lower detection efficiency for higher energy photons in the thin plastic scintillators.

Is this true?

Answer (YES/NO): NO